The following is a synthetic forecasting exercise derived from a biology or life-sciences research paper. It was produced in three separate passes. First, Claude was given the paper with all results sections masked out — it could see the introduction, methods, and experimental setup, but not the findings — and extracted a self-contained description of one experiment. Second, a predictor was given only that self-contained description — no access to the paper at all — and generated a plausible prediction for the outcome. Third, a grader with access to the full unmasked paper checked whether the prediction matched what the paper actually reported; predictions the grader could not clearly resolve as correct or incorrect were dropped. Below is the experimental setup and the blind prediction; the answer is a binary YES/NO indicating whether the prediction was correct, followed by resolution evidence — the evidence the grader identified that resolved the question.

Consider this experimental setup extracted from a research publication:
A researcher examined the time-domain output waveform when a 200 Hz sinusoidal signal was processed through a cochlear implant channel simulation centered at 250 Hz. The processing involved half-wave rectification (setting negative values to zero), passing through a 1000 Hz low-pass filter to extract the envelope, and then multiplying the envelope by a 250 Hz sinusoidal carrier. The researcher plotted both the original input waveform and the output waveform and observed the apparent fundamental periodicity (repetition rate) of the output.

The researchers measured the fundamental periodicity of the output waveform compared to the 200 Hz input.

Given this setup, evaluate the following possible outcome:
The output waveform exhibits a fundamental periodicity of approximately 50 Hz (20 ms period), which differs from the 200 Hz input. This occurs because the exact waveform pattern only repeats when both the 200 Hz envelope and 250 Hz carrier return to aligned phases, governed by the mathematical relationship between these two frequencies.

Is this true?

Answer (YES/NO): YES